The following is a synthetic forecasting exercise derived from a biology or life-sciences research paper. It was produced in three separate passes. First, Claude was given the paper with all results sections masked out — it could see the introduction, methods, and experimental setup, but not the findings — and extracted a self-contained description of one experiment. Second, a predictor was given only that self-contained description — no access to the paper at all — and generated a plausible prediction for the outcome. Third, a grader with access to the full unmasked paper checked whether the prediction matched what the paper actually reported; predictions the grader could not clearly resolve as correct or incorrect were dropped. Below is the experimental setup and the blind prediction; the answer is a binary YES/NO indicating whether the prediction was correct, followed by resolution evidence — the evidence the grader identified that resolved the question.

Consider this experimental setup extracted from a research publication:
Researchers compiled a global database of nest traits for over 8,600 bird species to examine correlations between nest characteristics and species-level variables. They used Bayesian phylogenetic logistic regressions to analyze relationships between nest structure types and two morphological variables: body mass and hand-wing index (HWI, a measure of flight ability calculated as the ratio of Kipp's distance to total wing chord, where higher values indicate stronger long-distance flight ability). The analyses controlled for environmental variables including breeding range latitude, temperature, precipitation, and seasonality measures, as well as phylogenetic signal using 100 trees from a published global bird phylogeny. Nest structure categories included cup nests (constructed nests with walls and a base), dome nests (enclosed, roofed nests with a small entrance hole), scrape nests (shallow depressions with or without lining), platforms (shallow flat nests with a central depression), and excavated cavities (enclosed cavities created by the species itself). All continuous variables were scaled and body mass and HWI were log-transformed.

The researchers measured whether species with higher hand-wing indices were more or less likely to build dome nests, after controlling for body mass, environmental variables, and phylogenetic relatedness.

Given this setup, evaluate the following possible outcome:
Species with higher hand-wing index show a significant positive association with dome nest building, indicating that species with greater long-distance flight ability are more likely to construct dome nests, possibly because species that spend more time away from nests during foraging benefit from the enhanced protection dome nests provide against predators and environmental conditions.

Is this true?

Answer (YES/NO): NO